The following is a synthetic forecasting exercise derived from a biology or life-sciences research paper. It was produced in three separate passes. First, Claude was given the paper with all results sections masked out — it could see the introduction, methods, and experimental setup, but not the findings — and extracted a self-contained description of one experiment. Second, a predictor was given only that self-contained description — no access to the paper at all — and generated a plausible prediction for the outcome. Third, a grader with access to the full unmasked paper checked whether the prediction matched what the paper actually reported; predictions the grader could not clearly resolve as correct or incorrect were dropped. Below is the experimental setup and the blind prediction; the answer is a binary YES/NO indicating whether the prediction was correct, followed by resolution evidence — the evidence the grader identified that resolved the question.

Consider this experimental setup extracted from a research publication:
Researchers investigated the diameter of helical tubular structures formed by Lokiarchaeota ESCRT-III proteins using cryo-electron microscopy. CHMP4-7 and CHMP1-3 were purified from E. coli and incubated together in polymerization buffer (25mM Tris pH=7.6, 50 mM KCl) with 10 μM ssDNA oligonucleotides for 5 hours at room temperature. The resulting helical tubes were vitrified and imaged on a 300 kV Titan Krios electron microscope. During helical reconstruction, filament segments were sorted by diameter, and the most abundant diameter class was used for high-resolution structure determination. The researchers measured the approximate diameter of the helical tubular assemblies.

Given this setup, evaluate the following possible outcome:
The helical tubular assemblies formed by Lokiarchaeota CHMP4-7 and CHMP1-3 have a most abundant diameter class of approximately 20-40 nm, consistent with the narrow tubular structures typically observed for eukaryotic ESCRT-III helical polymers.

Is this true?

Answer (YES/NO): YES